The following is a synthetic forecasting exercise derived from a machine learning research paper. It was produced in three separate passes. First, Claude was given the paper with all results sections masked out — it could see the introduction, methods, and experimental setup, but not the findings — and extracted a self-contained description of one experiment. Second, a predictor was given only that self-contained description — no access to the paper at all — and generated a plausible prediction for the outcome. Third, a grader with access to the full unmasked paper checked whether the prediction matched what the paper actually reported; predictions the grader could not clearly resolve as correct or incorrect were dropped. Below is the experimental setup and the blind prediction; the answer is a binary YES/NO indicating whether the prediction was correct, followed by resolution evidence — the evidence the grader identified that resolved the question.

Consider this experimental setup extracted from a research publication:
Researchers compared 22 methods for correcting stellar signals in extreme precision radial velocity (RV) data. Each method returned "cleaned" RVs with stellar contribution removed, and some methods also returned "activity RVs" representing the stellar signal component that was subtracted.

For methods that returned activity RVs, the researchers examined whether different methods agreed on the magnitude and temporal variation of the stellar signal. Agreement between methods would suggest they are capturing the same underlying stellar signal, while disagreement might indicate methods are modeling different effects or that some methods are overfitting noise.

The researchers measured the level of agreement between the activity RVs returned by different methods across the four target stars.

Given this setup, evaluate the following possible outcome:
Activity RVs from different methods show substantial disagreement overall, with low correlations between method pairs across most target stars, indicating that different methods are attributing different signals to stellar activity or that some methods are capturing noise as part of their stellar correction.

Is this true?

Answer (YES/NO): YES